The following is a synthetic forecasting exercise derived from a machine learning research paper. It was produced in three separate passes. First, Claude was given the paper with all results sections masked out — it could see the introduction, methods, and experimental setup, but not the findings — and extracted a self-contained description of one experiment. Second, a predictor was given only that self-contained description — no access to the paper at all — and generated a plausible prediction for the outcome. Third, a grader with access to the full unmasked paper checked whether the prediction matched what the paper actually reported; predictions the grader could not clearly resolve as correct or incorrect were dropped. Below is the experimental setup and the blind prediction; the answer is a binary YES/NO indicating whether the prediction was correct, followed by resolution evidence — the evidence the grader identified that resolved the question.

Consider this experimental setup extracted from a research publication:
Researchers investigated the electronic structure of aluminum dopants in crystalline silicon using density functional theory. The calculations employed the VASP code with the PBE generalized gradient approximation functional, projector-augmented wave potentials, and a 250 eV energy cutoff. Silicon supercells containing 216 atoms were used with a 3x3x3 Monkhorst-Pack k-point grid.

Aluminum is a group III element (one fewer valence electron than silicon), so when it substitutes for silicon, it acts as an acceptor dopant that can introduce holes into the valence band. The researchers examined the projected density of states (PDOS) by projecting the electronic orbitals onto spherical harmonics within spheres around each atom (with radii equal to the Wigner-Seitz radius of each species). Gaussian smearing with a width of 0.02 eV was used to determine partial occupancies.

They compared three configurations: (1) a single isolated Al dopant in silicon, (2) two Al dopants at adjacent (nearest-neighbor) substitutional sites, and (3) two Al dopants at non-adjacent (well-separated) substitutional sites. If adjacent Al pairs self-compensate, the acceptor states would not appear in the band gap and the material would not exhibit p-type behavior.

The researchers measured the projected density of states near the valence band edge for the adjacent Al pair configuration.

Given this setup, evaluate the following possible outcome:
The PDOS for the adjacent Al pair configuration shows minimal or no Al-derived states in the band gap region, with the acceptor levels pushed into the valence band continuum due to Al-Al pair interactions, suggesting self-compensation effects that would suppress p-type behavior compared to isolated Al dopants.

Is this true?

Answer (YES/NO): NO